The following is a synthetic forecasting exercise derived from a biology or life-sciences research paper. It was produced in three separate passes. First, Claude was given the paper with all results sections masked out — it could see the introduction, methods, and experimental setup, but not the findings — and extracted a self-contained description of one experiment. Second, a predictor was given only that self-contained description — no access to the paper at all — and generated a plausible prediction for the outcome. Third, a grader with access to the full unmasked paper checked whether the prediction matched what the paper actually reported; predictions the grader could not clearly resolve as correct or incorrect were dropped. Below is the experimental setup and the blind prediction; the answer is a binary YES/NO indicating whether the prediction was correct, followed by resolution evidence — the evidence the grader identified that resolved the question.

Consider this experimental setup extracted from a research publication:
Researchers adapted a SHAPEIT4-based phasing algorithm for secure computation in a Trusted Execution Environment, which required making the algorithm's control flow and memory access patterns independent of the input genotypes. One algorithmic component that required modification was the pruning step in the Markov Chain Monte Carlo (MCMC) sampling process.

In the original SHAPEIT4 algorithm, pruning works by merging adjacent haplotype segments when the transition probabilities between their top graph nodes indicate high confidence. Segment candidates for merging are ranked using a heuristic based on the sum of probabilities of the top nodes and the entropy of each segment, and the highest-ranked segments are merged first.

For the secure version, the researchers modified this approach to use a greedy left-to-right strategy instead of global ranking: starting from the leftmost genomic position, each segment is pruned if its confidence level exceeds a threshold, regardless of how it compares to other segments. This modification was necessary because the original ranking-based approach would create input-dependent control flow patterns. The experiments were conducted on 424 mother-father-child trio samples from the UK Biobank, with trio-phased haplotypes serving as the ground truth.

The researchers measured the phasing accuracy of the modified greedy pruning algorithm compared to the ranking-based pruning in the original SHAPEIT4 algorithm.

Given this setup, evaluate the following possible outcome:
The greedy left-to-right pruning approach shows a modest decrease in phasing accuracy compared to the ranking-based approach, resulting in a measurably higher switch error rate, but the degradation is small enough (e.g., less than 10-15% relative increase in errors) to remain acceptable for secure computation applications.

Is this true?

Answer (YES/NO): NO